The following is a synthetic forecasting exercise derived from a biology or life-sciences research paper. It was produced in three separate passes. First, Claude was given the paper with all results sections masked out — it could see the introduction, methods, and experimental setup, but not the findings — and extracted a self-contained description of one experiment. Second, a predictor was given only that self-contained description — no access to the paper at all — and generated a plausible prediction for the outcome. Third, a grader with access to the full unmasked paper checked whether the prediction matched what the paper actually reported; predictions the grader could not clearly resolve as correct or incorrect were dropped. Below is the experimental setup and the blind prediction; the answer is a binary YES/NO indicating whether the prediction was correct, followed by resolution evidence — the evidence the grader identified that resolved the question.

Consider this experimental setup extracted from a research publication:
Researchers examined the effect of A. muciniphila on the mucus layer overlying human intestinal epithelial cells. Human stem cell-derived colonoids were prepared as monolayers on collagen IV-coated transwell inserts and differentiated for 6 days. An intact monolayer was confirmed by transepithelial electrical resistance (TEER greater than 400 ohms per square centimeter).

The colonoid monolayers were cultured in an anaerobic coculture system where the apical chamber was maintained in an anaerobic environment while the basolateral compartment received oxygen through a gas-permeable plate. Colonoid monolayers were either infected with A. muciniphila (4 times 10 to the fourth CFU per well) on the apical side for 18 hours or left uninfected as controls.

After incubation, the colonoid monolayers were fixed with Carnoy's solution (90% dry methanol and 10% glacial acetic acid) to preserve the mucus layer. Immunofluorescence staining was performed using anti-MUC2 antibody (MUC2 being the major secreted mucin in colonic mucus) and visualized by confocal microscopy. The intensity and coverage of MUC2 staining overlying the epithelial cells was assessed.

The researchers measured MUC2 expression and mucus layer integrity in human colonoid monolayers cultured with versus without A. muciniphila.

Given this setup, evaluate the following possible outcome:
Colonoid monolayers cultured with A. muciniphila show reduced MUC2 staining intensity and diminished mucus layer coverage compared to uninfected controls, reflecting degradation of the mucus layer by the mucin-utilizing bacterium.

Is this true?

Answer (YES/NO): YES